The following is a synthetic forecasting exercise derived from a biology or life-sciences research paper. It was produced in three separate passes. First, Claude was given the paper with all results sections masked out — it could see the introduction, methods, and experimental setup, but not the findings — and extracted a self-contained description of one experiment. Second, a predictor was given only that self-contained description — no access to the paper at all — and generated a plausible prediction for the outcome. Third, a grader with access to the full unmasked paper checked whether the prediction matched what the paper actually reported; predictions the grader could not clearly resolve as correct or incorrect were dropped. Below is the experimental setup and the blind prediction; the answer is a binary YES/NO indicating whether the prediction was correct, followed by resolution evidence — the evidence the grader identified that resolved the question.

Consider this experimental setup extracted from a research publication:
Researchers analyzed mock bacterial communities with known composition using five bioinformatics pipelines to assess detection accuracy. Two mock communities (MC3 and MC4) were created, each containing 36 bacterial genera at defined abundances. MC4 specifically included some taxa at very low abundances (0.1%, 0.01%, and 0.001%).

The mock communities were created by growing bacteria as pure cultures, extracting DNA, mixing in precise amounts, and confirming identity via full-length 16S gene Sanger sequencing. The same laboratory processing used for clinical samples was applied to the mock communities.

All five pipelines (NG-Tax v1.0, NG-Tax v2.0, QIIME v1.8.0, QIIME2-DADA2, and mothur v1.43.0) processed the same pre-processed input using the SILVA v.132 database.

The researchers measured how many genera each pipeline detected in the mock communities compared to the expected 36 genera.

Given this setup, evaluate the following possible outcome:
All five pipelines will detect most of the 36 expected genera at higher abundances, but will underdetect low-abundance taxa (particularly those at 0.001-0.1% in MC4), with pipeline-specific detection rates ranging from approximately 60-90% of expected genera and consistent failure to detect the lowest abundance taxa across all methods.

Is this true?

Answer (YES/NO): NO